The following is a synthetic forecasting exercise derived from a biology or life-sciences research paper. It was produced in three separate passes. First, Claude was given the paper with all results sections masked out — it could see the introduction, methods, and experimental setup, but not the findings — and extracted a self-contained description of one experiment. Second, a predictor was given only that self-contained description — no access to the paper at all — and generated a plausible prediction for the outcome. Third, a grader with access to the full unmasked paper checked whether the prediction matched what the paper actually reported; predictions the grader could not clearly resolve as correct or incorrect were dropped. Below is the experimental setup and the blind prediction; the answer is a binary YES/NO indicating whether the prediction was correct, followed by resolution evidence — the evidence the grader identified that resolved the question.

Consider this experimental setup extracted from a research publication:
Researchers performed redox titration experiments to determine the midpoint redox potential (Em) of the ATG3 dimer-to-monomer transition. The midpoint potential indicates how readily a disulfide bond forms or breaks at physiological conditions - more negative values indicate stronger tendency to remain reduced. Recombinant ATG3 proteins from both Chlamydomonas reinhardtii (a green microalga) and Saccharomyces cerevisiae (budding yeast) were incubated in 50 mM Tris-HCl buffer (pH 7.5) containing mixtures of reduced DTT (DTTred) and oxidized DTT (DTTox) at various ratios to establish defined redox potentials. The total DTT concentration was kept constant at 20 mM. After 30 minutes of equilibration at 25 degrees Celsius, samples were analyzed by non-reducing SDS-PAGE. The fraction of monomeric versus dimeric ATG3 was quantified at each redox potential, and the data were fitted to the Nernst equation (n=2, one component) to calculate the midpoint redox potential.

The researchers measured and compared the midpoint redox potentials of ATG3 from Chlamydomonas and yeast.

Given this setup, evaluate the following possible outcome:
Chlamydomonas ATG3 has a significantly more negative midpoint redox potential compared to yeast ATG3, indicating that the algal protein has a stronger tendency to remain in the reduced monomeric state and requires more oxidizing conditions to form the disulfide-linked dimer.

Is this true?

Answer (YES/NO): NO